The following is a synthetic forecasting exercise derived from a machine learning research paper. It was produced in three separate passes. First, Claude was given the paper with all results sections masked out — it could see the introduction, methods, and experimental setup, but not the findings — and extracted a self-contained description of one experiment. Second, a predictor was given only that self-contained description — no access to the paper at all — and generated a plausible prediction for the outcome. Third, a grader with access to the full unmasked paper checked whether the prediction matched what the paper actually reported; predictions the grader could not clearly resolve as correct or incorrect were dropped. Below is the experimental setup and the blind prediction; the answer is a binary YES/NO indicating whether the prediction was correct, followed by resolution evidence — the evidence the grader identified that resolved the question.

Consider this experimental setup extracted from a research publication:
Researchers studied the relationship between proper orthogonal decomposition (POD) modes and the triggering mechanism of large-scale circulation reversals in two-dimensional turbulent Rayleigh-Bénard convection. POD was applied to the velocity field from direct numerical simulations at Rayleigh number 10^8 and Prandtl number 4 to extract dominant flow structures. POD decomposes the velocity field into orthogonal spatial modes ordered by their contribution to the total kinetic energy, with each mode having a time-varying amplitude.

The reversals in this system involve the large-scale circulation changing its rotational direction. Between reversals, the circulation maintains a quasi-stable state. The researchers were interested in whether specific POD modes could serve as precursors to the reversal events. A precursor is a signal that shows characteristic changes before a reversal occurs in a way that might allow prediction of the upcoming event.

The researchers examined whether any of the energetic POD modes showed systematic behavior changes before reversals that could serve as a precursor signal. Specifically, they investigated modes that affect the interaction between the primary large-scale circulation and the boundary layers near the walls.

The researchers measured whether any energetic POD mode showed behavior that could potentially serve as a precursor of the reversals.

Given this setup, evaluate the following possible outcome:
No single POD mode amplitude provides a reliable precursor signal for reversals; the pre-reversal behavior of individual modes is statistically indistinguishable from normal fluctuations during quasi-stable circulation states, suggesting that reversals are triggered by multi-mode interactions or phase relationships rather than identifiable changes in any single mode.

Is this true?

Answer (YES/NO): NO